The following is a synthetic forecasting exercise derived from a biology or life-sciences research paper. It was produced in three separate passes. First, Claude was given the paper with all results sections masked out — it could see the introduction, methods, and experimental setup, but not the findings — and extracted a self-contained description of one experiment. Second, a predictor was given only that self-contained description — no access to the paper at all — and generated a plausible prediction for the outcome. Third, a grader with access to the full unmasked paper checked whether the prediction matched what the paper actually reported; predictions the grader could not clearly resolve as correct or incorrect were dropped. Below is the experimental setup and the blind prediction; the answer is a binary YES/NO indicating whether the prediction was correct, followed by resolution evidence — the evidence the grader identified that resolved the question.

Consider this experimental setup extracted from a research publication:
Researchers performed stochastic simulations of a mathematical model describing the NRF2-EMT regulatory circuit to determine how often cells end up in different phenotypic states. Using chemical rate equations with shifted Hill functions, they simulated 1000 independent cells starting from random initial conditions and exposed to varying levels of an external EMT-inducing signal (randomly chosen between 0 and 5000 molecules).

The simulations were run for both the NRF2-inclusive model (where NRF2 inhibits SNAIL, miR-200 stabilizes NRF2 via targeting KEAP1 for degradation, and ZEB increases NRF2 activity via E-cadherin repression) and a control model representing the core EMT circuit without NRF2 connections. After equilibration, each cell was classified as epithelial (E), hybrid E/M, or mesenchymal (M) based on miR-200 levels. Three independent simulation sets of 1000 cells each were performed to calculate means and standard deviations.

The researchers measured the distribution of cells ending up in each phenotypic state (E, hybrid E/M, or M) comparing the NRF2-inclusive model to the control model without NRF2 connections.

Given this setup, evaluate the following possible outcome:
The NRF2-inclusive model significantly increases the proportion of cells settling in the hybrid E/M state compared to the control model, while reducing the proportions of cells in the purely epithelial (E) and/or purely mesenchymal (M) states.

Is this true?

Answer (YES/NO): YES